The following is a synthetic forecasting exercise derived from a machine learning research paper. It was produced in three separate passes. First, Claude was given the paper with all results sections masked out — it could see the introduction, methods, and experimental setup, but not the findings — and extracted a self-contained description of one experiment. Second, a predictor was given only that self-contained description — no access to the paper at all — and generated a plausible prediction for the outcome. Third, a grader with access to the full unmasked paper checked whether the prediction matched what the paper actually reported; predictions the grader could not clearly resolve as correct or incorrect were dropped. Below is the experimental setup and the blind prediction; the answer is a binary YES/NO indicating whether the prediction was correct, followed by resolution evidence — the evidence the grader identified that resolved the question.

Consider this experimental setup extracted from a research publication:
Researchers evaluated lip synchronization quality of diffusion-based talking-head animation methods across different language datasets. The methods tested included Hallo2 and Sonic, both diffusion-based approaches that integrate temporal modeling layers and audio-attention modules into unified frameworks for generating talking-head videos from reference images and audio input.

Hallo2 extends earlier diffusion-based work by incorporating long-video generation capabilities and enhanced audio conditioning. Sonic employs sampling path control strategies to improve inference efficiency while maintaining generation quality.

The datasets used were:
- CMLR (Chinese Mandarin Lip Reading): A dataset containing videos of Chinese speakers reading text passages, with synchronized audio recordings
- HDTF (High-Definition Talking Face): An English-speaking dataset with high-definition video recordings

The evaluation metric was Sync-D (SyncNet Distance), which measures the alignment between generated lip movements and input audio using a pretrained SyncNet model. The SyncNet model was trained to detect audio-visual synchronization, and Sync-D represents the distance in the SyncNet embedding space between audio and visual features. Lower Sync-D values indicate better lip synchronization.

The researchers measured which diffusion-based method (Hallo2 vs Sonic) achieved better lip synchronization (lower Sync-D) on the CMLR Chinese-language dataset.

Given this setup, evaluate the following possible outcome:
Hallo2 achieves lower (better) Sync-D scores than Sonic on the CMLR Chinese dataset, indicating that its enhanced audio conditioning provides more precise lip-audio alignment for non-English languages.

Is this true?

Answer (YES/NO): YES